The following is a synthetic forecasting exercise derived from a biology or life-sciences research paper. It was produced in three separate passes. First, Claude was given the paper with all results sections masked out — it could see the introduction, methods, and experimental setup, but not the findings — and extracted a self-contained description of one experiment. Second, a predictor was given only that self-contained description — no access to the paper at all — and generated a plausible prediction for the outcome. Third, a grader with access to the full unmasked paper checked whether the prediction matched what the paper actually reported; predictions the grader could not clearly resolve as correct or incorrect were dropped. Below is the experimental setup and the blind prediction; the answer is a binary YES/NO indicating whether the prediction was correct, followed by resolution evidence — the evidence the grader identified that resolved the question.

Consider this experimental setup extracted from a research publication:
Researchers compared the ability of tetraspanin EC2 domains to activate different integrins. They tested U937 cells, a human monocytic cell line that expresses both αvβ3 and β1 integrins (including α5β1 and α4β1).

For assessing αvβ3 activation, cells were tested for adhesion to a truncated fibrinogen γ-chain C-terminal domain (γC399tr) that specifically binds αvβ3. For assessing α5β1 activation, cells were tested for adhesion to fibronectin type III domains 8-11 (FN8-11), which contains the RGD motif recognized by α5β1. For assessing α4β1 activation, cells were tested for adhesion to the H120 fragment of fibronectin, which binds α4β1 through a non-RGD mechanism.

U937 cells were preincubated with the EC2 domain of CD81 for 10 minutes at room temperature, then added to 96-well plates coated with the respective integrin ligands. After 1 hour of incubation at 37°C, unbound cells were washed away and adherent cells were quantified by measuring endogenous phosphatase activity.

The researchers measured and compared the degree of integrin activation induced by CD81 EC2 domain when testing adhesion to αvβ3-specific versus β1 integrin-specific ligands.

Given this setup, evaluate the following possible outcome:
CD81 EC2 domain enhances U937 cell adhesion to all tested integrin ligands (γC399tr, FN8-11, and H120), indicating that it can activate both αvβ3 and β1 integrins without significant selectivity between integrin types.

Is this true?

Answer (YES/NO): NO